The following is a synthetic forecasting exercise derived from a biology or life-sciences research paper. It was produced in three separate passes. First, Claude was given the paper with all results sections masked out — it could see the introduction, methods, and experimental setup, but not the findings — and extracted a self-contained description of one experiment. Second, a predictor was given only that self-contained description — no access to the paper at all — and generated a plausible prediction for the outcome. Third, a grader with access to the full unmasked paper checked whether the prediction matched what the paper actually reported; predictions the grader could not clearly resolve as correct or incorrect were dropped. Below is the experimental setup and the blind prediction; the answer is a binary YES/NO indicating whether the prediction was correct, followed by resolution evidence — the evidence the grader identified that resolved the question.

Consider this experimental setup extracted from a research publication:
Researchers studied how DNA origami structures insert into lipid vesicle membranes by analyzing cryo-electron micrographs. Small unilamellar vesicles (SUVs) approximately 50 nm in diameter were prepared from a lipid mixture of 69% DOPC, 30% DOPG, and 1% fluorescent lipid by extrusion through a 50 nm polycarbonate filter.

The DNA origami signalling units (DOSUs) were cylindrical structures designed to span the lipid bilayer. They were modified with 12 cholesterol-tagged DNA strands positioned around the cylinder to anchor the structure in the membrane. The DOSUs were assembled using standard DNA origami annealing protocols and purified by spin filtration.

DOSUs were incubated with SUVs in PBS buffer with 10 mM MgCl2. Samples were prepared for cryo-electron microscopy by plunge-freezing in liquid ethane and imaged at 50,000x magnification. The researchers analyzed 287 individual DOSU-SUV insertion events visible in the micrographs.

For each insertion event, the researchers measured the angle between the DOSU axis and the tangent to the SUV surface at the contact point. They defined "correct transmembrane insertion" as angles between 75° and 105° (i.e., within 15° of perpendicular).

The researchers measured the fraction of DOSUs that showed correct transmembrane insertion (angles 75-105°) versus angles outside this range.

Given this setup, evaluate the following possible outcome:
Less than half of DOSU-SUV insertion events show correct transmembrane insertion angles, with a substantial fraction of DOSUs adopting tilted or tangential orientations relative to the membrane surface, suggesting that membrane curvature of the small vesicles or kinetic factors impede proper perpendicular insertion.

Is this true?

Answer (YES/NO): NO